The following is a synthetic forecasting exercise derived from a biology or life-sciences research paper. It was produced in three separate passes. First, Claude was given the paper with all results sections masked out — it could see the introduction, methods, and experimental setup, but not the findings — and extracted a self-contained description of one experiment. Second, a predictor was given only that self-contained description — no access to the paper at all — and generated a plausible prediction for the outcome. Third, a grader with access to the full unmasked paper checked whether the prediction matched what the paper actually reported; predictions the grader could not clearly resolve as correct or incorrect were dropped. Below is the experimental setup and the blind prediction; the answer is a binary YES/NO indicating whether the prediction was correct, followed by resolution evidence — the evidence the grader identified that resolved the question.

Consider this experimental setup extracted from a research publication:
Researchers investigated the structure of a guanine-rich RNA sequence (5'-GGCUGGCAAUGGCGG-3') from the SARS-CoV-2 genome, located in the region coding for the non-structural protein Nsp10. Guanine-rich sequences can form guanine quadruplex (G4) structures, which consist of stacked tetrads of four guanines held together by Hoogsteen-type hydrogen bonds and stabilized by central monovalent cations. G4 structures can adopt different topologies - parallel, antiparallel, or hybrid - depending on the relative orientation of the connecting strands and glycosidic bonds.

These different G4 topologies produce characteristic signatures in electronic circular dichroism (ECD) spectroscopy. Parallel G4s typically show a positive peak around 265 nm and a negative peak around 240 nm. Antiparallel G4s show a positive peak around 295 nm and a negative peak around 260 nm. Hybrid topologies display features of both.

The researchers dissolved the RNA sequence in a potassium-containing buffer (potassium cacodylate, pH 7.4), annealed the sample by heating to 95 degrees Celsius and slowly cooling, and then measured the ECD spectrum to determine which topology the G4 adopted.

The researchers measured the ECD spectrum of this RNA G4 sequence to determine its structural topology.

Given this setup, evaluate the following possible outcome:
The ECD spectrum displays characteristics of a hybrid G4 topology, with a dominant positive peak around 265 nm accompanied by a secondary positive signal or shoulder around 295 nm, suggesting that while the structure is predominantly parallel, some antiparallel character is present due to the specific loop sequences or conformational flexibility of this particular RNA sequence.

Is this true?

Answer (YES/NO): YES